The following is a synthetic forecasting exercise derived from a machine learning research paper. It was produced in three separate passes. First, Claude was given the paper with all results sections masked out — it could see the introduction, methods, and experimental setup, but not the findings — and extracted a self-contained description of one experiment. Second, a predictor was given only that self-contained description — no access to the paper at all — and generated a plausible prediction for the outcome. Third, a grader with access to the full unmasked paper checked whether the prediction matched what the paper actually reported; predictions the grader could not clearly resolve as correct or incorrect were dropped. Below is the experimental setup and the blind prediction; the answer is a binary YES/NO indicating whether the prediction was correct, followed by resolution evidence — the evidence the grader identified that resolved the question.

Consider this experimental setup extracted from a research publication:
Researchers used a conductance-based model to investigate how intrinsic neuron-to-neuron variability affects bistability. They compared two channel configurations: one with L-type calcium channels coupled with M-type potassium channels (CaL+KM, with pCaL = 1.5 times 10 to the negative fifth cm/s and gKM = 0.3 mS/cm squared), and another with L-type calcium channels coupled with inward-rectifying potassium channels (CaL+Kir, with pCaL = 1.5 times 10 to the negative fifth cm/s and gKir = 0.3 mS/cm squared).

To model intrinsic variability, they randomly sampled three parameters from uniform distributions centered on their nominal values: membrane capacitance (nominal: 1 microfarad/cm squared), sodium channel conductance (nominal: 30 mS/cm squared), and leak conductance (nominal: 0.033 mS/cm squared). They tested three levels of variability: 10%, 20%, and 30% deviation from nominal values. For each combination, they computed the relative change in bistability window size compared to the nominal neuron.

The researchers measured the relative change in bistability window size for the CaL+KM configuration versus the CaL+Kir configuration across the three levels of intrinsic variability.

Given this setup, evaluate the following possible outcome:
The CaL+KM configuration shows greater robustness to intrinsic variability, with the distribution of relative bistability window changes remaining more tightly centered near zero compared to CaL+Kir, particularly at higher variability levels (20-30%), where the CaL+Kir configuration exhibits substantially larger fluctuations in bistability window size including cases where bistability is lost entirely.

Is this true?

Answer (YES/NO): NO